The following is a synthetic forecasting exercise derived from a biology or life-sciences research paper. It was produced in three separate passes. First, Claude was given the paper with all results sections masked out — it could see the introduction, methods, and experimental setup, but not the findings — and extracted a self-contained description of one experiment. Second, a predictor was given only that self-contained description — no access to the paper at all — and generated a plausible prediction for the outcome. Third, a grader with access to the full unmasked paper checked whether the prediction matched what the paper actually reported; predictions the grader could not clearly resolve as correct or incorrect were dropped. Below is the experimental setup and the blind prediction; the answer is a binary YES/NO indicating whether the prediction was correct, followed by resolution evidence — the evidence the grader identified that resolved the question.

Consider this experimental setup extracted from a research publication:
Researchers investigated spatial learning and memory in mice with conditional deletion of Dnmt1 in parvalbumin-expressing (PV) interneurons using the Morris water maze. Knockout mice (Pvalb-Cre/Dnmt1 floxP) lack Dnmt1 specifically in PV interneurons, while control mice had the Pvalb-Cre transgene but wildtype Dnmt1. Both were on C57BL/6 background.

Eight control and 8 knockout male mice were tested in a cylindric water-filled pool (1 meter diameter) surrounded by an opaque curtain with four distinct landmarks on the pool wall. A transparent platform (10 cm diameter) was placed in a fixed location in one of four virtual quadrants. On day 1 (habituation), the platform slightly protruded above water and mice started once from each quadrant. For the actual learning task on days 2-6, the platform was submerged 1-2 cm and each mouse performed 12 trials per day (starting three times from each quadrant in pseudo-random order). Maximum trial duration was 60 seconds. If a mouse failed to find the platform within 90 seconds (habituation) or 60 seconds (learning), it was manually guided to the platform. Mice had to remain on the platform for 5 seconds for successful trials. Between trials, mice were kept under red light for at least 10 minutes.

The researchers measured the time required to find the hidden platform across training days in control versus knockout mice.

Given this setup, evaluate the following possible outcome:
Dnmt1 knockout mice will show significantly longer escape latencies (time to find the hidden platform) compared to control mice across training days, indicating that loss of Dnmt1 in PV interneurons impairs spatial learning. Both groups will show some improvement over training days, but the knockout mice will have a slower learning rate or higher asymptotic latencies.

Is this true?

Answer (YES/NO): NO